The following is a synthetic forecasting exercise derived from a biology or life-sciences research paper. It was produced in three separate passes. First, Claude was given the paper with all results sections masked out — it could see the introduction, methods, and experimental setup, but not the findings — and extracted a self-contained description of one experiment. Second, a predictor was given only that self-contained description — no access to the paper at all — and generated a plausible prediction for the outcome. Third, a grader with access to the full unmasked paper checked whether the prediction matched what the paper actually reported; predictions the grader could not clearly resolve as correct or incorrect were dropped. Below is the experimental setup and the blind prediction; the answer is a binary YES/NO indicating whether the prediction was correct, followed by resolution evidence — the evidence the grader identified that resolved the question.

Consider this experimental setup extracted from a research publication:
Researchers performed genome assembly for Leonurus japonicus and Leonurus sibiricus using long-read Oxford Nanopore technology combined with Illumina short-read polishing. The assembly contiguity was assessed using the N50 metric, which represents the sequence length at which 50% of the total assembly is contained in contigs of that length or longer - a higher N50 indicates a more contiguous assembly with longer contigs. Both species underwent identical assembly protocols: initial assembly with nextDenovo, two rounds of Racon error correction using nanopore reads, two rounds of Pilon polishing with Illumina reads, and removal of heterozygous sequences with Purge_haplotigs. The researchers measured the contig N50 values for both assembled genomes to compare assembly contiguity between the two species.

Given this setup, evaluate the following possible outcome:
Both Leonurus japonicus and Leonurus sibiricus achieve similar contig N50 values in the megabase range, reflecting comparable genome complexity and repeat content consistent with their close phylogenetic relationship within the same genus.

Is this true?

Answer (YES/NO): NO